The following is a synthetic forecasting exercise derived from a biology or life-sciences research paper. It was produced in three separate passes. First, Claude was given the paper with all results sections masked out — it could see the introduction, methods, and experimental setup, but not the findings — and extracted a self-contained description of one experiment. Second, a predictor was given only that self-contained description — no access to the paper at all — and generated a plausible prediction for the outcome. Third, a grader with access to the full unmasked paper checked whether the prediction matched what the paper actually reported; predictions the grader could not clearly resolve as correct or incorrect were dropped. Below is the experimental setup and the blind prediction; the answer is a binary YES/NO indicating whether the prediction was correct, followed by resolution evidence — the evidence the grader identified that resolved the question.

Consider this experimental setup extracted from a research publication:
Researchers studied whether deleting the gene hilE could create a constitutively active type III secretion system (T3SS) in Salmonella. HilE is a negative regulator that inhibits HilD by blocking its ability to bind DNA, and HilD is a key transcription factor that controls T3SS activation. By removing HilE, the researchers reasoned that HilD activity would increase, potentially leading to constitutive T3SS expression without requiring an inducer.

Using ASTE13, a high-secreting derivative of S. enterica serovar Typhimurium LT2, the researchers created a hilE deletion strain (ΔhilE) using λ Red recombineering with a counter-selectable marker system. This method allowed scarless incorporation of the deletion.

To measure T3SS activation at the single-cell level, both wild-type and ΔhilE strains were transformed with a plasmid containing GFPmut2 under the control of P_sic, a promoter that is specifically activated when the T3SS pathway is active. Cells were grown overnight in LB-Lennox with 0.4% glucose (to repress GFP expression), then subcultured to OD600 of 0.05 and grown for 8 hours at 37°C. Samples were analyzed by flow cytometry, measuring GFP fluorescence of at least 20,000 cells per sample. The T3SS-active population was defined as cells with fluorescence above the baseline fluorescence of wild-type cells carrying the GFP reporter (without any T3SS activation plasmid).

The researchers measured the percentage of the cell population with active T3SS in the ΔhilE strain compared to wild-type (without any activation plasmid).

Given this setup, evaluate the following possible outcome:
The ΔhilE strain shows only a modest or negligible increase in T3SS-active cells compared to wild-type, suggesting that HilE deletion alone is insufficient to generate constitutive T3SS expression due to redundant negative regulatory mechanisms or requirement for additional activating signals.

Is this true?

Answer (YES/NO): NO